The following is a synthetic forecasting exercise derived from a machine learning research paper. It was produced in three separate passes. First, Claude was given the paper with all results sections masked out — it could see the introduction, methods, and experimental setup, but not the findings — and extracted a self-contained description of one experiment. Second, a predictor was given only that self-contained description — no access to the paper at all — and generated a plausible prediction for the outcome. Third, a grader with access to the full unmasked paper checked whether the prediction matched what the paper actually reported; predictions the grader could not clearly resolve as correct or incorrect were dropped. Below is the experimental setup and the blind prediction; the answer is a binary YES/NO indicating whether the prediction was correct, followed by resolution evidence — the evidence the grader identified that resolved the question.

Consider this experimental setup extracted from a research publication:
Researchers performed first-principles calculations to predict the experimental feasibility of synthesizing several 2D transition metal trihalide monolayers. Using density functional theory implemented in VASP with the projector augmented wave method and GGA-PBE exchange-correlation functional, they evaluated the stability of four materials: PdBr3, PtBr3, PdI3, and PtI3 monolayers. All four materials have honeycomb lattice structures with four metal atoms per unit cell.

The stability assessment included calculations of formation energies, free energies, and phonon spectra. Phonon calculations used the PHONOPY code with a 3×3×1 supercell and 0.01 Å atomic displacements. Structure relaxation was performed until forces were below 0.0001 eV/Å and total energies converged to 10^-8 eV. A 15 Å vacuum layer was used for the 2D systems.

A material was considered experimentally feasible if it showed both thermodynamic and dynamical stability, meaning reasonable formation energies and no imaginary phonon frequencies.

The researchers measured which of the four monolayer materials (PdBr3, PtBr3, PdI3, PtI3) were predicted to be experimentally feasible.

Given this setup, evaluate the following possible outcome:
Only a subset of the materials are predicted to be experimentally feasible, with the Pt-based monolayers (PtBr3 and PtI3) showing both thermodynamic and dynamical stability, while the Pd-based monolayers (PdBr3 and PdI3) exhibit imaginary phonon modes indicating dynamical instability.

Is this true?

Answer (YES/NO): NO